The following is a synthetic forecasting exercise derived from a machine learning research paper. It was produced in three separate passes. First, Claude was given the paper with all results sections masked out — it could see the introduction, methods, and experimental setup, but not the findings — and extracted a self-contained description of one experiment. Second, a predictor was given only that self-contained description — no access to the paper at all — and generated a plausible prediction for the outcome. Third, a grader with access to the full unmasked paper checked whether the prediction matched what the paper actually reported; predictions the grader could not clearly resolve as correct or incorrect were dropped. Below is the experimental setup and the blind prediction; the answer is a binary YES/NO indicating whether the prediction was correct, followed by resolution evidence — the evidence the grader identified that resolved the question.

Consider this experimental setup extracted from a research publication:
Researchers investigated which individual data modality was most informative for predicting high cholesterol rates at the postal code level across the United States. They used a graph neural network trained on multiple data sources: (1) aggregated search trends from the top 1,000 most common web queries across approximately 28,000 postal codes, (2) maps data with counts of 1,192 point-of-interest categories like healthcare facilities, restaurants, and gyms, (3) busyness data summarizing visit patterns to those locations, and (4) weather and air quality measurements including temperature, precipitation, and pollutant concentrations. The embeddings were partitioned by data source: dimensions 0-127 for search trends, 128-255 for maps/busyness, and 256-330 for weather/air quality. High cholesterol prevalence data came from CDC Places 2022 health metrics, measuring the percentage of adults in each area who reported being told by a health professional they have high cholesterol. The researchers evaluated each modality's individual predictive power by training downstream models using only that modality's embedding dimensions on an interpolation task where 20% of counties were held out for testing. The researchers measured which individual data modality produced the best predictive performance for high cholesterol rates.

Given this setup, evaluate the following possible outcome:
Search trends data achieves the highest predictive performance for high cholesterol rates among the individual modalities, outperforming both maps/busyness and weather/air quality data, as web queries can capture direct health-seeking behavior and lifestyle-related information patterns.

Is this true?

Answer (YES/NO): NO